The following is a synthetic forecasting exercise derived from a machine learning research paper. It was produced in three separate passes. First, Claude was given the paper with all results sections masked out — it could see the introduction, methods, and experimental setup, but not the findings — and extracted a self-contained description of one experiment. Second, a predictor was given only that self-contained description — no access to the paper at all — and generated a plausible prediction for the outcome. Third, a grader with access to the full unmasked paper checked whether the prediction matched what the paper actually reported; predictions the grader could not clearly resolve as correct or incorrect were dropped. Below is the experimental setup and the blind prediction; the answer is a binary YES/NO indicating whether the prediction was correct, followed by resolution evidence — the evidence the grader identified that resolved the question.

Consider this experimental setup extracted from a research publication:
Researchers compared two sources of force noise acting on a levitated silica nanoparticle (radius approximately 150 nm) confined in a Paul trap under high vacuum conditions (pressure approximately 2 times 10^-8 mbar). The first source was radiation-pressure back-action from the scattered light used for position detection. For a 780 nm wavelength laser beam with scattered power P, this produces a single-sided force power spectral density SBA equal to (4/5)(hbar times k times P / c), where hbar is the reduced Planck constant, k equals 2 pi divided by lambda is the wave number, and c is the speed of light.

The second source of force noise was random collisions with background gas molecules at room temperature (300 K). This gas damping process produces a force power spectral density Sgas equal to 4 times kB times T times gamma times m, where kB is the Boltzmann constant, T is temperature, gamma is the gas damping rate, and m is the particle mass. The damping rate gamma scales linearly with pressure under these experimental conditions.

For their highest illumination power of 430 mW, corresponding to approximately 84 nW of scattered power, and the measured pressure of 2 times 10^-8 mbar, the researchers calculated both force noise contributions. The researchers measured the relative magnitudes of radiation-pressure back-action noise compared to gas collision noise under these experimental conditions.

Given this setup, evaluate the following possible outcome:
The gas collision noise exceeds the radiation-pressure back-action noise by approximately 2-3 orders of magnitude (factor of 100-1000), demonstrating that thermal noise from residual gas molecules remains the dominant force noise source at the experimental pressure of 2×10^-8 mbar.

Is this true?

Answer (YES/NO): YES